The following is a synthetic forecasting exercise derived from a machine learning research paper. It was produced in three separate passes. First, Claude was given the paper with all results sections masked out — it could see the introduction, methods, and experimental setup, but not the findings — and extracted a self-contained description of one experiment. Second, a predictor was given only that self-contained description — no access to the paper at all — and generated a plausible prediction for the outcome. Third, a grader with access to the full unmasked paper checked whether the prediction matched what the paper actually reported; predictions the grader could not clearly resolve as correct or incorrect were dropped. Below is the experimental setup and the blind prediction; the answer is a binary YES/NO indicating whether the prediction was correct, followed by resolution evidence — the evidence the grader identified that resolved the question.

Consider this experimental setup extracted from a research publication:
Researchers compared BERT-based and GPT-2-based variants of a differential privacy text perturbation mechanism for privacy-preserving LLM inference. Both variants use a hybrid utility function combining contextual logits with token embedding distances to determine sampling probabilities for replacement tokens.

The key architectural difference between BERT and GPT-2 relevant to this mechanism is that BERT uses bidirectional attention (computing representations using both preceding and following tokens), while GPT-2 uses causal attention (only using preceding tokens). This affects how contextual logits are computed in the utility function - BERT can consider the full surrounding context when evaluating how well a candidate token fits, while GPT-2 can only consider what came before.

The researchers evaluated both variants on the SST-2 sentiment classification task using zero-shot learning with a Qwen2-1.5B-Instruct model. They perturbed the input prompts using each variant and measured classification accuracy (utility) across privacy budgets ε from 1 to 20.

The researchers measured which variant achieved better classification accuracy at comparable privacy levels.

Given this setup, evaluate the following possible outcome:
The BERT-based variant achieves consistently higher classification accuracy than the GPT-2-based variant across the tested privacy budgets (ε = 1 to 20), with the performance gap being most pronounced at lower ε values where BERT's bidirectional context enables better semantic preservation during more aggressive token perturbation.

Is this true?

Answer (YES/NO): NO